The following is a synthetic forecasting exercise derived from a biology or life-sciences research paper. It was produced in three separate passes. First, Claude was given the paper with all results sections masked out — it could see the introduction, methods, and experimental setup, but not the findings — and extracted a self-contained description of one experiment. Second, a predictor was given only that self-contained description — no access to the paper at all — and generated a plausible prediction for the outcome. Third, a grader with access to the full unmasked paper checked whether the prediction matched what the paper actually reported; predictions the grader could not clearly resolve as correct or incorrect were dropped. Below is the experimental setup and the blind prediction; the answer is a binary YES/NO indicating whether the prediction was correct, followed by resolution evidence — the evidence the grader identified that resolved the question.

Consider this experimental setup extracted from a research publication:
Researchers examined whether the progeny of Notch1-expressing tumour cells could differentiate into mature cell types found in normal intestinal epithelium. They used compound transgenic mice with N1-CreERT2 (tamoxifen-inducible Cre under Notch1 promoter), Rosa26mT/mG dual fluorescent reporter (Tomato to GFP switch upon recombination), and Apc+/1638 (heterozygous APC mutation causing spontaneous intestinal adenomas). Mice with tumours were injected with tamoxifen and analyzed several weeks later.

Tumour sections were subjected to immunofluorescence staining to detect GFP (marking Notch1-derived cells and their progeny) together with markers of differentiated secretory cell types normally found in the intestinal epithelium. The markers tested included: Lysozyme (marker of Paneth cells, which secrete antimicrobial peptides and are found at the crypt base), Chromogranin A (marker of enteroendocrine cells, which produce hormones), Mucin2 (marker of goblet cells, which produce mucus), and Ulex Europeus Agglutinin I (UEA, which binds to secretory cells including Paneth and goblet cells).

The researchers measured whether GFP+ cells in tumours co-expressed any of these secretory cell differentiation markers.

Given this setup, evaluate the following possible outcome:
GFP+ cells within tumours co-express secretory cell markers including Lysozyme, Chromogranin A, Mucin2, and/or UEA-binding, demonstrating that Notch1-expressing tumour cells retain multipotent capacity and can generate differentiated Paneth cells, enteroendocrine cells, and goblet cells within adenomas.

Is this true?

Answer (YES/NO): YES